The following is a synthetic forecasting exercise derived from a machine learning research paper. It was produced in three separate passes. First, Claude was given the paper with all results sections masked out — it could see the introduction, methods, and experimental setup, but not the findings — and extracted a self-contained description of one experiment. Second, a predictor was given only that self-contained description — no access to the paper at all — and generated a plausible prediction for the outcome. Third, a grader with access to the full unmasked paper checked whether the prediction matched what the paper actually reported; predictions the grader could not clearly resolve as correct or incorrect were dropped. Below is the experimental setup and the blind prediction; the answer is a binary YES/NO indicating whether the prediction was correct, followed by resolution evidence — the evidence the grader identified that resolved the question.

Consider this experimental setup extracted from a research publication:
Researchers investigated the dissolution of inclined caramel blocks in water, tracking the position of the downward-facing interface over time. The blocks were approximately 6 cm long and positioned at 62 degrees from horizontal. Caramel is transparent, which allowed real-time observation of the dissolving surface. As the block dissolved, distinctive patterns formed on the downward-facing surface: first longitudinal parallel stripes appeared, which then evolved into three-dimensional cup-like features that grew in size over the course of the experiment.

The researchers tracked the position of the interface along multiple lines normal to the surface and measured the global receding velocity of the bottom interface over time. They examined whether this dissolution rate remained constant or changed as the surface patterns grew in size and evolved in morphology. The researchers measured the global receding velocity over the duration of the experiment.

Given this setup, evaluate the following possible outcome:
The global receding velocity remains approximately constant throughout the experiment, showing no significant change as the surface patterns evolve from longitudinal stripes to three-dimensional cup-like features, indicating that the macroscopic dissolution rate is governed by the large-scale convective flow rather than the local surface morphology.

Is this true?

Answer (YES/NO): YES